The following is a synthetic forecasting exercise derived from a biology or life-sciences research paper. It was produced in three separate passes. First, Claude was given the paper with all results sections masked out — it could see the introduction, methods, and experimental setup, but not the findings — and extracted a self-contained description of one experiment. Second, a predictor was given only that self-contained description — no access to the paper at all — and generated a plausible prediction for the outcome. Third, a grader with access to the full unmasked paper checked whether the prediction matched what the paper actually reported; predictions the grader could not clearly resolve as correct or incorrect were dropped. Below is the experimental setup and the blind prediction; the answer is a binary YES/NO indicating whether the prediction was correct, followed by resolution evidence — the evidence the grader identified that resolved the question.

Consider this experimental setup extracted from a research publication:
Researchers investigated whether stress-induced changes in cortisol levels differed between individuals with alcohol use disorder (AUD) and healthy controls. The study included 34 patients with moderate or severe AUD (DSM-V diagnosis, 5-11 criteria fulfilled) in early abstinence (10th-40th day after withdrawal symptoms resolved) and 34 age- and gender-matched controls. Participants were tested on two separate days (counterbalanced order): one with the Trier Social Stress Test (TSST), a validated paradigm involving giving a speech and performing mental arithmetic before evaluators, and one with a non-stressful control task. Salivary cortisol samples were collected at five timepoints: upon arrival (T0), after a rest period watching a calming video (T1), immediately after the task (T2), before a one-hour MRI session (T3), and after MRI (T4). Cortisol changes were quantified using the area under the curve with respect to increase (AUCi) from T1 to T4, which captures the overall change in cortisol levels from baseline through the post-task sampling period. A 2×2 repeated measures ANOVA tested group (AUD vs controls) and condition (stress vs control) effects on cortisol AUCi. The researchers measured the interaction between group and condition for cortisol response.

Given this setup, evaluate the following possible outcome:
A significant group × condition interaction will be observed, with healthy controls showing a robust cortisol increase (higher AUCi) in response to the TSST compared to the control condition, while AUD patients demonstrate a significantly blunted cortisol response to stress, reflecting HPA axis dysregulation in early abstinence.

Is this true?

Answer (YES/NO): YES